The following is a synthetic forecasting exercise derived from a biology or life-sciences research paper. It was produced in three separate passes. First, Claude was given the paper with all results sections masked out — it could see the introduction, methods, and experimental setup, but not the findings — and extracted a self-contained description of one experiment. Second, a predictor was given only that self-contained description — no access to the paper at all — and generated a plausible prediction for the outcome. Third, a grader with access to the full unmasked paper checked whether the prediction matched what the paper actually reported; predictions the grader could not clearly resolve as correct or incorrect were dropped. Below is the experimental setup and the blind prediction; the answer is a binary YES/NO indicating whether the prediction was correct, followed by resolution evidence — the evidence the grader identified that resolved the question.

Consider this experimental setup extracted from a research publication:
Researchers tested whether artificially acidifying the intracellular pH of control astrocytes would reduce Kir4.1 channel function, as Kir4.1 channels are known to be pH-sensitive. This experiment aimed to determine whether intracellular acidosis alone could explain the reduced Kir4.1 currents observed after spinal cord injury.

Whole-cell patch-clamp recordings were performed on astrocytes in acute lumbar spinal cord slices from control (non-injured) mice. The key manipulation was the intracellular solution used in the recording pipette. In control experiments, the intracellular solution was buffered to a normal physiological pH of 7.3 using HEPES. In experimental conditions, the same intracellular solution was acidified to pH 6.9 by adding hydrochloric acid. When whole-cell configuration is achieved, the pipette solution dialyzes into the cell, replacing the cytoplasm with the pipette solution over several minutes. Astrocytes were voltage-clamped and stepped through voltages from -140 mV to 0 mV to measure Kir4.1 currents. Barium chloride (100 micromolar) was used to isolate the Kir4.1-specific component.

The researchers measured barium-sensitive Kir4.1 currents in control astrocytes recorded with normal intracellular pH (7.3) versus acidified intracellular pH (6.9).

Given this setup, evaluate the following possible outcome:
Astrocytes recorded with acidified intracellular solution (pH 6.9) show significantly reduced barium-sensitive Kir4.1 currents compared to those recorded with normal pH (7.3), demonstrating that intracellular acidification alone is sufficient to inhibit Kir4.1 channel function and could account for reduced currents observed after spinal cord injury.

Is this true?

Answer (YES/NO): YES